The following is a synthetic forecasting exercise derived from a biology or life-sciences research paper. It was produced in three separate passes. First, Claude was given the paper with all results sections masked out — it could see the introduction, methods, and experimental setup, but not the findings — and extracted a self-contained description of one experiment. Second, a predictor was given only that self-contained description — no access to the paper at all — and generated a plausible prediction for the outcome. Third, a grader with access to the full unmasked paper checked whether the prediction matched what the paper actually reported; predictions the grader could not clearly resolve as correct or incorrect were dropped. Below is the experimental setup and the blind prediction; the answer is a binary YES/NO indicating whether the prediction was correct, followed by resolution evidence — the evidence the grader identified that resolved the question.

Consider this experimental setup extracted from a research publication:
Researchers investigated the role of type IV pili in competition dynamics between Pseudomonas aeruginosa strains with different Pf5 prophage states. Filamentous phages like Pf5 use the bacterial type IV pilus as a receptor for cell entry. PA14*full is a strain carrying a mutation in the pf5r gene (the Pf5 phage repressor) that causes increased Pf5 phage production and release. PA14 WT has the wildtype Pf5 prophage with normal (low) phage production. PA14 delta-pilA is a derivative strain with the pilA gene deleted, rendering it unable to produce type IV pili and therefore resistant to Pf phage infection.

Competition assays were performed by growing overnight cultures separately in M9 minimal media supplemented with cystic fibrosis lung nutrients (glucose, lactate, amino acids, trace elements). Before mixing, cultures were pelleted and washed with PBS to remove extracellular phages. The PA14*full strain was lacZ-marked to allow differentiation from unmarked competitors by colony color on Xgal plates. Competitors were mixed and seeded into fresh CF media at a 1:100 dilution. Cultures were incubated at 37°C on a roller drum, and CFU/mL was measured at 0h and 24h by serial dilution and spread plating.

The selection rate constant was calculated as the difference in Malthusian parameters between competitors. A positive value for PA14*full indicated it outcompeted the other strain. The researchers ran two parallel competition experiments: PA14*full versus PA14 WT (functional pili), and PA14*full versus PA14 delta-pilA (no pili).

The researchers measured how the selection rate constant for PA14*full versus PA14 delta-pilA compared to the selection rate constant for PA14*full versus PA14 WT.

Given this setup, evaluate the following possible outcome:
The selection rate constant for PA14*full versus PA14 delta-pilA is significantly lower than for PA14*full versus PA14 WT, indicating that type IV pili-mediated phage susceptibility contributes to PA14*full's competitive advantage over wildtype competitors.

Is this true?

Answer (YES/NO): YES